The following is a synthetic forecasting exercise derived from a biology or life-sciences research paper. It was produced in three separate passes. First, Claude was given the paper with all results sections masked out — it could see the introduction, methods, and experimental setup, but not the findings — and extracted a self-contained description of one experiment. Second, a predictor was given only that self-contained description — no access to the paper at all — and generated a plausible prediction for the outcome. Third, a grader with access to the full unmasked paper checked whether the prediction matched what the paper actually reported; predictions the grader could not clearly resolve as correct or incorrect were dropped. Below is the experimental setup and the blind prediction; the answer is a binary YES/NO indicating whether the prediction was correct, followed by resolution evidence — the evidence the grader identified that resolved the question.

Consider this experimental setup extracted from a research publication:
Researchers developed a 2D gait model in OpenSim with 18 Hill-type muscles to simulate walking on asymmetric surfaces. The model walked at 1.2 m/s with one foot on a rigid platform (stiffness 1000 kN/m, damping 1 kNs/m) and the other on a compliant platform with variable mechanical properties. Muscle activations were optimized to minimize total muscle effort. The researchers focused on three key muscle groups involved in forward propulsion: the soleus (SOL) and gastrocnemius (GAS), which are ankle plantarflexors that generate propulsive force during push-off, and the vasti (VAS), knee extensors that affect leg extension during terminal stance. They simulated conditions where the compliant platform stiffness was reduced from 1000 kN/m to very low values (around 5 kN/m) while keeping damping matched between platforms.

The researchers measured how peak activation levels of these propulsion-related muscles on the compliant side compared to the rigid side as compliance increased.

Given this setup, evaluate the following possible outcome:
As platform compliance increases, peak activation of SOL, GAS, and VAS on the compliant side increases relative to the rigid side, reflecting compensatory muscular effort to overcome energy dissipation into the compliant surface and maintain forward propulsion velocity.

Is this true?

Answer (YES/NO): NO